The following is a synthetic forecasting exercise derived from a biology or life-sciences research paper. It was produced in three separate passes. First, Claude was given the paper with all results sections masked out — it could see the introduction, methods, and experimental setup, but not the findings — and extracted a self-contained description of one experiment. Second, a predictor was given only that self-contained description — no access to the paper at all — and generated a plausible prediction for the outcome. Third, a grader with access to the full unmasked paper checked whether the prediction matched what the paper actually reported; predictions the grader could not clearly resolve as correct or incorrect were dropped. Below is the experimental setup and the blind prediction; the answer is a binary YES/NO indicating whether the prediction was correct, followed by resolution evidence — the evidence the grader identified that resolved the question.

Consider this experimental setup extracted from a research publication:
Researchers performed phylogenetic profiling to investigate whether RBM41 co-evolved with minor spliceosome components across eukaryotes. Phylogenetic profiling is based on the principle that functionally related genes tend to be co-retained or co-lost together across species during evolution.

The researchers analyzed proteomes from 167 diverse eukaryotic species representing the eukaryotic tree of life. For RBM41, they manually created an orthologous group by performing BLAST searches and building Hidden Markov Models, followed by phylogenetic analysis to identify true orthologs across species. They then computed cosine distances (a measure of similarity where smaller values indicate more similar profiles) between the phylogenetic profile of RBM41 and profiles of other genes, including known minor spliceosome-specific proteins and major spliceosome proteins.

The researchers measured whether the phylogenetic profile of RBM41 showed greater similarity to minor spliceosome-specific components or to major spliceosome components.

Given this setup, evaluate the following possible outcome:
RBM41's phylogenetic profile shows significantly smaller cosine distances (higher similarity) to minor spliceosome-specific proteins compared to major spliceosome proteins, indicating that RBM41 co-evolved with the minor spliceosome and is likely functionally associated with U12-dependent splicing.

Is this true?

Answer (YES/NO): YES